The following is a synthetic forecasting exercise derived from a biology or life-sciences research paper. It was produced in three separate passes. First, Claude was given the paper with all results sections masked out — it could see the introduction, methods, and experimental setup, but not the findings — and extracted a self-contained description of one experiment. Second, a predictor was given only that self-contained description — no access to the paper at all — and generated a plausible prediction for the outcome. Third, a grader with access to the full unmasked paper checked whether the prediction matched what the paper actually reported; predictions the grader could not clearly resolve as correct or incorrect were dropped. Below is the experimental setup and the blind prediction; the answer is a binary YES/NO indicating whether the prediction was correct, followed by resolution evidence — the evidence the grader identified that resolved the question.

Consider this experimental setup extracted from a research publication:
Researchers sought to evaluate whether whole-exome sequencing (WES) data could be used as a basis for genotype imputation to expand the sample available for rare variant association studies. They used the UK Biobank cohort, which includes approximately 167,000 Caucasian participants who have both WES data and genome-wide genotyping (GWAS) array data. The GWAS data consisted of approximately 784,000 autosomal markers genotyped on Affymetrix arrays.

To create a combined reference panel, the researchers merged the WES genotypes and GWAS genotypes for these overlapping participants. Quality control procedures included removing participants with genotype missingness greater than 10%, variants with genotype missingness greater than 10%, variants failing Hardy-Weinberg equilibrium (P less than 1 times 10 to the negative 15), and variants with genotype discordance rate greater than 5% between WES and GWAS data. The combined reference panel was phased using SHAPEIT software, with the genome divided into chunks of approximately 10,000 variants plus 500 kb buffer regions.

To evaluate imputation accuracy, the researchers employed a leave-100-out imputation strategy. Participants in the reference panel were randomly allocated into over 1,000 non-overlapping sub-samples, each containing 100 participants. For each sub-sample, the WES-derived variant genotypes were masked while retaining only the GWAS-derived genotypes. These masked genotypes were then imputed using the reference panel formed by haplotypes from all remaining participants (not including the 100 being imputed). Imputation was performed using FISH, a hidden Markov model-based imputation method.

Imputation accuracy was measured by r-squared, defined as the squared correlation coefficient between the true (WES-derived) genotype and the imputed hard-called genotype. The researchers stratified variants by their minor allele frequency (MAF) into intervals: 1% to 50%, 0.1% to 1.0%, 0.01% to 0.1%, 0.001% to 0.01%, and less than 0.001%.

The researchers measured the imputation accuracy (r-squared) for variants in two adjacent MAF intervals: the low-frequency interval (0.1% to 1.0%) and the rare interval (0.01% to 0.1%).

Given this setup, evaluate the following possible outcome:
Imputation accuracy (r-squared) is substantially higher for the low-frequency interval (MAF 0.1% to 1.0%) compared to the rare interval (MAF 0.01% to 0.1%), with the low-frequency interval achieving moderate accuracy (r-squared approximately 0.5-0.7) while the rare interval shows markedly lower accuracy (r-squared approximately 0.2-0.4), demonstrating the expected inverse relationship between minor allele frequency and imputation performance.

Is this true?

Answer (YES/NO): NO